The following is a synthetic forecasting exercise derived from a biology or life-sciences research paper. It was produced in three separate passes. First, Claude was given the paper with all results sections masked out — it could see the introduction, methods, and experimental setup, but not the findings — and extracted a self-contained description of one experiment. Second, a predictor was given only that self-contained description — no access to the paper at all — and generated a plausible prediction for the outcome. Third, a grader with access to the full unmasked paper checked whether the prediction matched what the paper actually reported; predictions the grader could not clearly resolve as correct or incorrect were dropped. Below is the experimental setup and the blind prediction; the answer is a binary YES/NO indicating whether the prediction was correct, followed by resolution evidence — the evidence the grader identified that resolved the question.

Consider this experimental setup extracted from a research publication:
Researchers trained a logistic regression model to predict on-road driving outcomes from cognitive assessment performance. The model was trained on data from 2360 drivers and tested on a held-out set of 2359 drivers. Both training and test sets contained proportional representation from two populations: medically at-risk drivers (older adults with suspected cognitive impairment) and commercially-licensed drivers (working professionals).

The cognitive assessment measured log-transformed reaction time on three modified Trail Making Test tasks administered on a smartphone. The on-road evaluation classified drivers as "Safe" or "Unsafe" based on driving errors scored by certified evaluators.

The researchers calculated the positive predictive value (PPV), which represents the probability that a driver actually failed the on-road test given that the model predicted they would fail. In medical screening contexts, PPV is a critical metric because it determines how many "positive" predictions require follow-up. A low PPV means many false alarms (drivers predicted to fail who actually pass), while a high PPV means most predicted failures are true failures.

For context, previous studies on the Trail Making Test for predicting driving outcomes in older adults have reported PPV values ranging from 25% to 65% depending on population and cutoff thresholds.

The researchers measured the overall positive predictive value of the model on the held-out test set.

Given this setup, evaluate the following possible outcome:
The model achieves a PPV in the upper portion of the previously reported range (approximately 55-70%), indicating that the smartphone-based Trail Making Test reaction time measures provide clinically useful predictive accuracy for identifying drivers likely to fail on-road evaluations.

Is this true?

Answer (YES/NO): NO